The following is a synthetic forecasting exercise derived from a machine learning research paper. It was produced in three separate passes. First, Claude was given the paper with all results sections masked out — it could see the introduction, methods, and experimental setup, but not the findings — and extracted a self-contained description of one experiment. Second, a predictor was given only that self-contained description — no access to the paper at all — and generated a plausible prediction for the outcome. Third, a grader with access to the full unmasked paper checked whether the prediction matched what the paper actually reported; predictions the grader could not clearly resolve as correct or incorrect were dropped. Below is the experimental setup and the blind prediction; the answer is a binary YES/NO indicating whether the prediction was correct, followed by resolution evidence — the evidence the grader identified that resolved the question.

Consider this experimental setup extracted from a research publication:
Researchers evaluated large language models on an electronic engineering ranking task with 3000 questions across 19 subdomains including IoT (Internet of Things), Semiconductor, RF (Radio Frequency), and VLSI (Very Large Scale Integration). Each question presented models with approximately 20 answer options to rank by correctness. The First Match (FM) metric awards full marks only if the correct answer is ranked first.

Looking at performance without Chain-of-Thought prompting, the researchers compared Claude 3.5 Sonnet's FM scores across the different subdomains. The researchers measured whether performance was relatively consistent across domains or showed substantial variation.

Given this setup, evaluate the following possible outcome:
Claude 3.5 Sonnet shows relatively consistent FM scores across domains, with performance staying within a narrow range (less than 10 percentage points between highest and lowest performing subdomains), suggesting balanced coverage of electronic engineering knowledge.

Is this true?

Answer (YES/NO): NO